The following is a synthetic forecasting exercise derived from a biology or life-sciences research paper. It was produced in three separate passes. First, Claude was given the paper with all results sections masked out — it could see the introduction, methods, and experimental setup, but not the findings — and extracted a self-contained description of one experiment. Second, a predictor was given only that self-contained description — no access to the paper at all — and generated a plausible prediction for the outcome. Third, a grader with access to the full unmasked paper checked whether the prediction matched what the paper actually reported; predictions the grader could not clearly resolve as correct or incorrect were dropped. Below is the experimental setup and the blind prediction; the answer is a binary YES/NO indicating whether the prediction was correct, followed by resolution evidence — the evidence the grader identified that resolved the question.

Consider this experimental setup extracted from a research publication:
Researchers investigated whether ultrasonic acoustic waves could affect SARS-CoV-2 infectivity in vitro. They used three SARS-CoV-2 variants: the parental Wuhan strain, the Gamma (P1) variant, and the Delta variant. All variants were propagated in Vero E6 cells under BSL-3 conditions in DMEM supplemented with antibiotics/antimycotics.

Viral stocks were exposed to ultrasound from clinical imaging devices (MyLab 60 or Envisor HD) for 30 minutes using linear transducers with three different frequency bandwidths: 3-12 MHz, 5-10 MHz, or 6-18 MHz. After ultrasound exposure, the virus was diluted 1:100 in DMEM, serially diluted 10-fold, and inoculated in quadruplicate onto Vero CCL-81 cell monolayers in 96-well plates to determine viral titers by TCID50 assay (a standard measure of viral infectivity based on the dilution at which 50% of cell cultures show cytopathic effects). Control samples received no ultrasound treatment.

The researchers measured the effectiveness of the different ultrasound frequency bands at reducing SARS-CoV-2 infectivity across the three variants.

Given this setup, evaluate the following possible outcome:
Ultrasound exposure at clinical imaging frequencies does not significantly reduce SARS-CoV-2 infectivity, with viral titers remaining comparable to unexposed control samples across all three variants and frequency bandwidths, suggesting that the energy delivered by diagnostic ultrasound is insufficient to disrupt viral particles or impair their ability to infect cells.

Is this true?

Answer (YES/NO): NO